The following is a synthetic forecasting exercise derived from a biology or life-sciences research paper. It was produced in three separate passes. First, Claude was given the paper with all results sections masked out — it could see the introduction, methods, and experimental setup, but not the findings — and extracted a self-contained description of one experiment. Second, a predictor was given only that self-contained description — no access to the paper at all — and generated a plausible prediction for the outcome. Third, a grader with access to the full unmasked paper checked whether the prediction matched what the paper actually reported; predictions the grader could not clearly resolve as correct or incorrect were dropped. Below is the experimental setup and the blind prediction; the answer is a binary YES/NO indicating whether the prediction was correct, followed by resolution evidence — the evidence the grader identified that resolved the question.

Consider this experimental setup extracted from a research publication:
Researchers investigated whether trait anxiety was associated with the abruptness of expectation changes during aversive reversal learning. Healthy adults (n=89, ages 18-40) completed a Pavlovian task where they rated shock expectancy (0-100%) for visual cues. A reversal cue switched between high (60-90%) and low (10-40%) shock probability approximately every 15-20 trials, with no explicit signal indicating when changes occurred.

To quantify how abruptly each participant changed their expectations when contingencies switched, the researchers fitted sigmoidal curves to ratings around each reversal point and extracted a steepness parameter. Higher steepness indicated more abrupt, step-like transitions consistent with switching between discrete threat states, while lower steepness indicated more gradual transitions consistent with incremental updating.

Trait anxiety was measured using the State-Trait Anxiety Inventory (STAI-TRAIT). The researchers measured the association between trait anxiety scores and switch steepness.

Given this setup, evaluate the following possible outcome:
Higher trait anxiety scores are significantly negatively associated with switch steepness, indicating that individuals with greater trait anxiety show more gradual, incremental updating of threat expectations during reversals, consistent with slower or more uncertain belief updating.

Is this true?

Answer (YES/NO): NO